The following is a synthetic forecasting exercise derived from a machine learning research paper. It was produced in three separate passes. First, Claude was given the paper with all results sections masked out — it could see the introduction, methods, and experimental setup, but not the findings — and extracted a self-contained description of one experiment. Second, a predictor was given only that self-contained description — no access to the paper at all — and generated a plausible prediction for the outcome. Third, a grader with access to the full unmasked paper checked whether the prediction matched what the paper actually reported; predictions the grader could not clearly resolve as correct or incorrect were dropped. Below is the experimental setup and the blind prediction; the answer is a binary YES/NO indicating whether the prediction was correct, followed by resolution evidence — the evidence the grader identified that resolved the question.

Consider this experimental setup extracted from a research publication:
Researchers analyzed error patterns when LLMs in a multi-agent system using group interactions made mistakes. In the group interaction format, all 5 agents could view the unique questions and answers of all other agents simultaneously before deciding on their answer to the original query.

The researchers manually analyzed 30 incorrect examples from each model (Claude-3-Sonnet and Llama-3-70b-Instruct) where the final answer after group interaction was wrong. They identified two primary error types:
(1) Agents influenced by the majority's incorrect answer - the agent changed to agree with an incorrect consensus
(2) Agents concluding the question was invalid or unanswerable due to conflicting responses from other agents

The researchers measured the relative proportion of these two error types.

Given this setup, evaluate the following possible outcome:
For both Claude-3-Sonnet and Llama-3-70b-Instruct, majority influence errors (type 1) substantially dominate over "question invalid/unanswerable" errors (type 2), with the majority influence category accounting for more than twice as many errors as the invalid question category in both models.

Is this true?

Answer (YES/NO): YES